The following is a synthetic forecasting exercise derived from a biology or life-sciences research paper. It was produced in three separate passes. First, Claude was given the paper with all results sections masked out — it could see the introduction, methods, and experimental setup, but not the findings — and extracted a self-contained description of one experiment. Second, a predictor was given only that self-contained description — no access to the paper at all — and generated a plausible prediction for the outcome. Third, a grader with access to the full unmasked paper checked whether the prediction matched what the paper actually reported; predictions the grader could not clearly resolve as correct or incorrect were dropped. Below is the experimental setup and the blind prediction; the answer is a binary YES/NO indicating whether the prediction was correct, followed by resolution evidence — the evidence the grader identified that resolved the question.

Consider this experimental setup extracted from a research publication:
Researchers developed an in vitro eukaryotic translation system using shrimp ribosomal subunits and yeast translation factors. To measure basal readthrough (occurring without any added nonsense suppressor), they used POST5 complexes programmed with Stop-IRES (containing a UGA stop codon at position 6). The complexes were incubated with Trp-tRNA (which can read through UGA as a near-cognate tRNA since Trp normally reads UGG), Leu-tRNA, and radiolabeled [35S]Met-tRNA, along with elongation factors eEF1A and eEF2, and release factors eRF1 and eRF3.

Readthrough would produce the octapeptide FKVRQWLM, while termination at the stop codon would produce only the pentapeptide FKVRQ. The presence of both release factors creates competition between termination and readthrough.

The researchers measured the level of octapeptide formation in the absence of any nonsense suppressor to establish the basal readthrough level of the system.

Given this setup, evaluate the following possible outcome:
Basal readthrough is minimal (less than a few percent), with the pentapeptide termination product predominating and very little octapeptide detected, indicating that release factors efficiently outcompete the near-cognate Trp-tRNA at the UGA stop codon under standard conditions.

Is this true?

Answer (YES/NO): NO